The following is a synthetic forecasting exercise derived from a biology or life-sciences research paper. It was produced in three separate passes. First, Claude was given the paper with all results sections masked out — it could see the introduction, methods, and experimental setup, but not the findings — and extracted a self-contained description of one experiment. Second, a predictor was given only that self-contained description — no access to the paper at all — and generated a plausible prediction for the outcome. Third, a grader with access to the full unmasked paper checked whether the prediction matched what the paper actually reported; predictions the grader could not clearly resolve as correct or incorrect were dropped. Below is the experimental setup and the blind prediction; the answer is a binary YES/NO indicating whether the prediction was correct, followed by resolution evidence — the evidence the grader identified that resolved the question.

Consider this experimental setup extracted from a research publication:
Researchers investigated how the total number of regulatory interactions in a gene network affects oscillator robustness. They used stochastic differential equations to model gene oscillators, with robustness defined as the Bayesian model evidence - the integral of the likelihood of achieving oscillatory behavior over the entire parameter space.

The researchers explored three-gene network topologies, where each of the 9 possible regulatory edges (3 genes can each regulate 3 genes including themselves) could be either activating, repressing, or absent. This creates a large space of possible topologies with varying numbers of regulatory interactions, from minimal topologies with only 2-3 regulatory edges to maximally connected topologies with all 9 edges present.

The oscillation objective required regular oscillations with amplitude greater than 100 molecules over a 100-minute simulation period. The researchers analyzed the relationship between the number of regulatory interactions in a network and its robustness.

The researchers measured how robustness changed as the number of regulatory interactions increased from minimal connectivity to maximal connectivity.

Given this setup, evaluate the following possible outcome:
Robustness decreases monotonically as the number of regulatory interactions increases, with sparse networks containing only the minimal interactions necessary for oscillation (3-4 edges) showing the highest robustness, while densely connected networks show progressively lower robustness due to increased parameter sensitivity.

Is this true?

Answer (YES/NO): NO